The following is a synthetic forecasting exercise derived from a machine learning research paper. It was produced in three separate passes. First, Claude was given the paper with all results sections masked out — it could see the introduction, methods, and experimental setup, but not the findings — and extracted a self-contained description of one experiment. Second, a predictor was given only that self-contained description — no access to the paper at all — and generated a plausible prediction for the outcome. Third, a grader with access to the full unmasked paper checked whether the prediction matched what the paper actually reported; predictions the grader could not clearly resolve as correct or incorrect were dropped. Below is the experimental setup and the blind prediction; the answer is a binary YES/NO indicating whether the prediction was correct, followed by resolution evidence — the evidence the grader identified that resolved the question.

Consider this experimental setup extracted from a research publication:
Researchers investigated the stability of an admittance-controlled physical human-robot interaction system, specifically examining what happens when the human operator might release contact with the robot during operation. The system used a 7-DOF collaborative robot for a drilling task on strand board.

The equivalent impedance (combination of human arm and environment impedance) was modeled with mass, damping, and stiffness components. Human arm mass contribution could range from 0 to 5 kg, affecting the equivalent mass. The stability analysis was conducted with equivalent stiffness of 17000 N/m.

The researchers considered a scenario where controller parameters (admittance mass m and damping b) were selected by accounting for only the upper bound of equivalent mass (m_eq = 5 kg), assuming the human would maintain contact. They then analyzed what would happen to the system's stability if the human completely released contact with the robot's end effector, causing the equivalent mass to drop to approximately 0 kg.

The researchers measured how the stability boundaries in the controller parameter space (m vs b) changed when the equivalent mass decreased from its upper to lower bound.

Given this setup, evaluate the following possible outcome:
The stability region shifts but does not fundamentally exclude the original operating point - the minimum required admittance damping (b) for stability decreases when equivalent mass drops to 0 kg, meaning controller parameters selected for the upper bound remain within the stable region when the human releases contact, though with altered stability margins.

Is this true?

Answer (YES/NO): NO